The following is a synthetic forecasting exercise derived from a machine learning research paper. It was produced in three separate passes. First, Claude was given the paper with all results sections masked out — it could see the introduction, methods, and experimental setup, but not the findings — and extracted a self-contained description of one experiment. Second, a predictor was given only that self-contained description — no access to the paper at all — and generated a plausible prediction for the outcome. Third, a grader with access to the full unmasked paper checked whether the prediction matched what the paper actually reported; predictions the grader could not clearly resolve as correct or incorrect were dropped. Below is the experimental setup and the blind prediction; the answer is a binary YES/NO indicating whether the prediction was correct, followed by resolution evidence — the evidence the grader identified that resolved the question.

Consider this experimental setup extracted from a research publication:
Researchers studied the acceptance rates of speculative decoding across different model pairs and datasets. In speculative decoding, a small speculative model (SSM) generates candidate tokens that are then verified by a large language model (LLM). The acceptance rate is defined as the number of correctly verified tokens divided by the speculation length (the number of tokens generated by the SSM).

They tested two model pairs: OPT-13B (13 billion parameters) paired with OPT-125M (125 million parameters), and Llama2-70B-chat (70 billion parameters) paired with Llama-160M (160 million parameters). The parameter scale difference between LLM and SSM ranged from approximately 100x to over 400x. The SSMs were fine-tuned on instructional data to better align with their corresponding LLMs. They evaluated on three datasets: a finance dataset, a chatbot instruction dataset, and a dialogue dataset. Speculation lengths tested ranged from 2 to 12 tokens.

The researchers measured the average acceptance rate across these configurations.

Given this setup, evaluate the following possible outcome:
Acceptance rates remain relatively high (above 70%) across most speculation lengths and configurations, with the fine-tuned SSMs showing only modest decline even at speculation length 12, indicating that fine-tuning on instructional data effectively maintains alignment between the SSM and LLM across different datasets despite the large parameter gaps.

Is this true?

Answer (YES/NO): NO